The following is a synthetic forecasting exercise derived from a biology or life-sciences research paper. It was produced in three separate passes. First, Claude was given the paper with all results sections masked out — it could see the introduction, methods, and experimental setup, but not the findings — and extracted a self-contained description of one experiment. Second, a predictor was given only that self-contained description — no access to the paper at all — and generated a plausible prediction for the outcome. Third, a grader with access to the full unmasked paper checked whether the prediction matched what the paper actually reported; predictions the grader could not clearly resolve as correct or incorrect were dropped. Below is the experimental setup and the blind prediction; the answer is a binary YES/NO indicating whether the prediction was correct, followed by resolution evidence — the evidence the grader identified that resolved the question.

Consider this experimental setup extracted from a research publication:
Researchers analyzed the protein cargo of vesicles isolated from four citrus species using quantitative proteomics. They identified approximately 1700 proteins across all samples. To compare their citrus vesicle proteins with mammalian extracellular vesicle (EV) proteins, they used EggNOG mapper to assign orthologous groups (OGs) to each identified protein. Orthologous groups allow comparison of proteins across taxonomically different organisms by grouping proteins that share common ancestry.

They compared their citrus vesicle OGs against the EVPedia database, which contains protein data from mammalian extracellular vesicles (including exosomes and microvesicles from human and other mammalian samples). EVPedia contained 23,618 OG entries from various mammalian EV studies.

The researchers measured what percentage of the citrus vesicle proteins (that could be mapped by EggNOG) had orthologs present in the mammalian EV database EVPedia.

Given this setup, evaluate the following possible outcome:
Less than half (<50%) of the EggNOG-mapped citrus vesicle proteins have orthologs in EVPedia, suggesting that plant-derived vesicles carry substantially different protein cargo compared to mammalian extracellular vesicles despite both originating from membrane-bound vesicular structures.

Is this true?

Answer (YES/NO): NO